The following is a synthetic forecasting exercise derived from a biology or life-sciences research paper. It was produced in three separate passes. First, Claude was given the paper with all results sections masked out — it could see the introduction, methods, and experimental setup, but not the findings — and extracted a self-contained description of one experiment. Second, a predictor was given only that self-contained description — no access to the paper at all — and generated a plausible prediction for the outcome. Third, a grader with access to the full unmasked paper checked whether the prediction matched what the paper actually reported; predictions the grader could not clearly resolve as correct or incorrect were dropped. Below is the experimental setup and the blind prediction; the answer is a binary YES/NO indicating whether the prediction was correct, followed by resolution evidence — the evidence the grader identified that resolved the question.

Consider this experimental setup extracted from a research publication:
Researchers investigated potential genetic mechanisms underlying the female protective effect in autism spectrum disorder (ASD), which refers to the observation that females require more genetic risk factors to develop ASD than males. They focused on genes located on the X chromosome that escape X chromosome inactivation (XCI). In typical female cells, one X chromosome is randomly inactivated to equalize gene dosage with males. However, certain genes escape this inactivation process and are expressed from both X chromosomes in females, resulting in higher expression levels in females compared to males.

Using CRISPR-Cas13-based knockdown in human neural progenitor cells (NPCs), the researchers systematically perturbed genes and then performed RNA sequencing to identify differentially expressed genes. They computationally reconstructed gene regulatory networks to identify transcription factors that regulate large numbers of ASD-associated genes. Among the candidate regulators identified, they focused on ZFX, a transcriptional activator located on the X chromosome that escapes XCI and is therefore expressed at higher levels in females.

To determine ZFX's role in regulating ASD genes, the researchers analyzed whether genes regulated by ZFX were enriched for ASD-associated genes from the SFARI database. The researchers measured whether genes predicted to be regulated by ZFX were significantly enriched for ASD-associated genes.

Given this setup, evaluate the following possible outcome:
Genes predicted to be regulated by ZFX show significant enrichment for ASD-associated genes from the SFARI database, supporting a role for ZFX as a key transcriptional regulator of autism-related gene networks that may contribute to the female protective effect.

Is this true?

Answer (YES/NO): YES